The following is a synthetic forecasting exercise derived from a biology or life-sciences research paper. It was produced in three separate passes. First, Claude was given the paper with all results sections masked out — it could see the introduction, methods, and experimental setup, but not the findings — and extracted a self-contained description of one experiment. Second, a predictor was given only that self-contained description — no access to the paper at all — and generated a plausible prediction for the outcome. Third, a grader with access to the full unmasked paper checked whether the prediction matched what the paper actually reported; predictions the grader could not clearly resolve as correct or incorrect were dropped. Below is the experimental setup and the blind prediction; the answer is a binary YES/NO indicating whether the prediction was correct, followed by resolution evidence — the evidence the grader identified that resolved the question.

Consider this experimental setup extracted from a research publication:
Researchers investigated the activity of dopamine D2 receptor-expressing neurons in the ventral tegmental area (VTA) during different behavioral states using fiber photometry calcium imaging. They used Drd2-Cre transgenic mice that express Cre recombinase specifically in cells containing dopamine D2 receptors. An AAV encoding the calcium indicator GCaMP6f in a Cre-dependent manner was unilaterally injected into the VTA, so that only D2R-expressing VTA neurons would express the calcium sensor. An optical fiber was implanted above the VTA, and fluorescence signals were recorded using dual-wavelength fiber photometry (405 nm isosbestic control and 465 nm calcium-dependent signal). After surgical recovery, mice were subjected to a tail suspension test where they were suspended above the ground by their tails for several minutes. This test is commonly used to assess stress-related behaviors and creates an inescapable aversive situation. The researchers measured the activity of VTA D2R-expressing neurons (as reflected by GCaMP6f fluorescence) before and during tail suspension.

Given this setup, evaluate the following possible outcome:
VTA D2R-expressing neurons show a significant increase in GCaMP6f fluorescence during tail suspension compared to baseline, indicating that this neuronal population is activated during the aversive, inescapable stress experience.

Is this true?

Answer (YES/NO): YES